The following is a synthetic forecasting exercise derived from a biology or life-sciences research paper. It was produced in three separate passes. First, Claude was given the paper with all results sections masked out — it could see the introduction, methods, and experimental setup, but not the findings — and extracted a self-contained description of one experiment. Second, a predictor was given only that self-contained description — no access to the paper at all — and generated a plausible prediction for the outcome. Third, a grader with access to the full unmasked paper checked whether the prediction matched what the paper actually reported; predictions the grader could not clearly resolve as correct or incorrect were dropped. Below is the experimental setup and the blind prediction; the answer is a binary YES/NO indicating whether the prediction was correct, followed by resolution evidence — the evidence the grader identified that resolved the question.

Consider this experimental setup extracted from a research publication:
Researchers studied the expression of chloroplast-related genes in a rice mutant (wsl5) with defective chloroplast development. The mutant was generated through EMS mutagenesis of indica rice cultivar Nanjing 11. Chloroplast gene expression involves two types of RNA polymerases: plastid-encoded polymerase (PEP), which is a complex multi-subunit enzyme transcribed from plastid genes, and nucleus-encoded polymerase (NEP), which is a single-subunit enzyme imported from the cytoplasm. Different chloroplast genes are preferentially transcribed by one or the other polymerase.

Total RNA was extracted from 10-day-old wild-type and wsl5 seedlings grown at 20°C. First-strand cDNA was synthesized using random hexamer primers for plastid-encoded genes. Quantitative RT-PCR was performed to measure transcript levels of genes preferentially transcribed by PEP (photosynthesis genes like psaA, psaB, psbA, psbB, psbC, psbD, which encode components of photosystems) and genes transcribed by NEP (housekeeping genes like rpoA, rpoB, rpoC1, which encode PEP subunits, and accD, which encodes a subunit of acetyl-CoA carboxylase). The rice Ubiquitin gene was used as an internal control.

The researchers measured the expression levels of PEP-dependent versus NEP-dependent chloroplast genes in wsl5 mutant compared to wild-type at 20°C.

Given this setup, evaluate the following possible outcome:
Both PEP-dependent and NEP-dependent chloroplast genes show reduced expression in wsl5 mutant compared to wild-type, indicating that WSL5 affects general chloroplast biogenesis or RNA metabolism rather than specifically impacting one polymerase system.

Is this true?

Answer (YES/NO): NO